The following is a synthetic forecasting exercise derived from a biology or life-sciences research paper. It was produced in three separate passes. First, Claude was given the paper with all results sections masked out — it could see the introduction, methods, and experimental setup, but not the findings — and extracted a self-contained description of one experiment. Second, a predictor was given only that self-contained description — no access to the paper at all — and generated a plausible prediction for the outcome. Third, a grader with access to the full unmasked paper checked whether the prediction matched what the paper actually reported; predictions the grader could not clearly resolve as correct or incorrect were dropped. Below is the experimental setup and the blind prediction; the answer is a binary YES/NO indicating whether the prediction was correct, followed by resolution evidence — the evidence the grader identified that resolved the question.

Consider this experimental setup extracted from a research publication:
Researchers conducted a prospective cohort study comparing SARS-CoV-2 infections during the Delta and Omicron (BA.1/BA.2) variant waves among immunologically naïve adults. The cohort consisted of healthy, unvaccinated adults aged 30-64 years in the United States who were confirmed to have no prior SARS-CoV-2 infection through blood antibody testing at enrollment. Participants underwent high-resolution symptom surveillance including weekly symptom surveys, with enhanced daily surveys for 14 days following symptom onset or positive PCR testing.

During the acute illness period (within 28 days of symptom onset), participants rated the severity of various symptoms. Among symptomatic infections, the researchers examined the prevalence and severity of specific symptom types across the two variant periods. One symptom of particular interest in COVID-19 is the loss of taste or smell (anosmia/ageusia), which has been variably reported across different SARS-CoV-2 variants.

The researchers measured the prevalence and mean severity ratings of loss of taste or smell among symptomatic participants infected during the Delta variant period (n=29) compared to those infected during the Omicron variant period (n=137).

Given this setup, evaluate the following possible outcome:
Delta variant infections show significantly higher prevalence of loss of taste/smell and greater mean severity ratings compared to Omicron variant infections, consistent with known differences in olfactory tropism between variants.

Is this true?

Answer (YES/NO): YES